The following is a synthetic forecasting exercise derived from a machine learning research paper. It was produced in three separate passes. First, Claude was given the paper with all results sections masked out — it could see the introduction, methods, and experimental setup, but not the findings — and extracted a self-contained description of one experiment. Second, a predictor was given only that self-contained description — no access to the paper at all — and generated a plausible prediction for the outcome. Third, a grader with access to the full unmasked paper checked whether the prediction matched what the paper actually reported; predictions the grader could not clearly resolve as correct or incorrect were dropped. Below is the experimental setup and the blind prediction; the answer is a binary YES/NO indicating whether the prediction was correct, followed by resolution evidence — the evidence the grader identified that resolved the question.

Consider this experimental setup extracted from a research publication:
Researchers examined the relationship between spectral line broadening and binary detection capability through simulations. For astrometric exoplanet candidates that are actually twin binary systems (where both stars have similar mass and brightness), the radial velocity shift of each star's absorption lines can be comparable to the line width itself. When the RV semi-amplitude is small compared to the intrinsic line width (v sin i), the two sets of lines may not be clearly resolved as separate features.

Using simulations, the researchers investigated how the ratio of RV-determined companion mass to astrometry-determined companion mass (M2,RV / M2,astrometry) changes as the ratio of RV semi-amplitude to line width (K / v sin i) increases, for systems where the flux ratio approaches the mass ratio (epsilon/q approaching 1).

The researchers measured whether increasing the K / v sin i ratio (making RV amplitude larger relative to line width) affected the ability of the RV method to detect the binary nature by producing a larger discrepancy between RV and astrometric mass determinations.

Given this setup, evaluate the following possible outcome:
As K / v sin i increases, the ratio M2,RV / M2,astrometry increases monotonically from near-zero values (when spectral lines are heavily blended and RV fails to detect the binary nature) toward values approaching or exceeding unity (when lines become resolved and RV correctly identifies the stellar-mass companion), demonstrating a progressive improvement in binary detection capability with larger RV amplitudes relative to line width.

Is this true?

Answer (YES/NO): NO